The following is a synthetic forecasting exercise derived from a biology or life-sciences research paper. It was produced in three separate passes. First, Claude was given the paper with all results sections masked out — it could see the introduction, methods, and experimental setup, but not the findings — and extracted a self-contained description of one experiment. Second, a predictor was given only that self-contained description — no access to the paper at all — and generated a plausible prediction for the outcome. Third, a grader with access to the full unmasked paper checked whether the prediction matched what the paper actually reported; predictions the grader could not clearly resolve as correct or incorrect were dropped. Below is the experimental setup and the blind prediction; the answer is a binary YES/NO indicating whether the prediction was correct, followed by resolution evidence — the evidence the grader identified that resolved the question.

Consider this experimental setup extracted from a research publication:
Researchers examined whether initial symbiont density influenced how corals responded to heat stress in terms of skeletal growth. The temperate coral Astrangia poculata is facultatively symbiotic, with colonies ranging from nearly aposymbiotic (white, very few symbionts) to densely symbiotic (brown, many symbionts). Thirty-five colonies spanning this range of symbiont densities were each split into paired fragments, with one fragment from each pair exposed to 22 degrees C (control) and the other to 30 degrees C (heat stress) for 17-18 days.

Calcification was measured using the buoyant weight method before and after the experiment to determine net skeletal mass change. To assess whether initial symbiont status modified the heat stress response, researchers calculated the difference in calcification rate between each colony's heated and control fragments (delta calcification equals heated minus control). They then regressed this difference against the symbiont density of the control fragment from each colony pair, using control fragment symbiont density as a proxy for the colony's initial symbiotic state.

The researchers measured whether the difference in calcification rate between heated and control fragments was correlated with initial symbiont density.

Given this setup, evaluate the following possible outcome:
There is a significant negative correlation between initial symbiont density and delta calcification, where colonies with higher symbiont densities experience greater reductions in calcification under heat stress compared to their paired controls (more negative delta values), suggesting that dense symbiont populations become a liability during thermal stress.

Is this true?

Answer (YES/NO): NO